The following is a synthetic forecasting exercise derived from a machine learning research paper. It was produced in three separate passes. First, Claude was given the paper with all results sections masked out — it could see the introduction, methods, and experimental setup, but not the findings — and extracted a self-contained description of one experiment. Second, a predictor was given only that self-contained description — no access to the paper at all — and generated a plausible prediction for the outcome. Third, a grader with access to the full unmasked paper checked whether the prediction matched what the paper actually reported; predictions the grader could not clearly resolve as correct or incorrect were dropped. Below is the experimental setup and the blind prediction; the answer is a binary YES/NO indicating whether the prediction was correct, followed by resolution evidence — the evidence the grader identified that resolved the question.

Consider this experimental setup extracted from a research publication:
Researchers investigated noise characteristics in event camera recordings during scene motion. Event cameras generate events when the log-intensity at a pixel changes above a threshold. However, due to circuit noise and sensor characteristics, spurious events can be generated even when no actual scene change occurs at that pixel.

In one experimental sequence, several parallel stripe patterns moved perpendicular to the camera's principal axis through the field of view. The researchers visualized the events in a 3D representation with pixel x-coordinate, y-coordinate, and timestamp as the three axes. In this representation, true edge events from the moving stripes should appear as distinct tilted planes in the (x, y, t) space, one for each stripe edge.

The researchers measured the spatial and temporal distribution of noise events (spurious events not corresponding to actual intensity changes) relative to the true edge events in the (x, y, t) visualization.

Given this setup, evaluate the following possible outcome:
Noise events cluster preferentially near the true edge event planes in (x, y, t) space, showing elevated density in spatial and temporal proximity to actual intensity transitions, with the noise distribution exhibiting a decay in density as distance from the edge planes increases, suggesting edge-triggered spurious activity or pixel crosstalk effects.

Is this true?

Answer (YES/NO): NO